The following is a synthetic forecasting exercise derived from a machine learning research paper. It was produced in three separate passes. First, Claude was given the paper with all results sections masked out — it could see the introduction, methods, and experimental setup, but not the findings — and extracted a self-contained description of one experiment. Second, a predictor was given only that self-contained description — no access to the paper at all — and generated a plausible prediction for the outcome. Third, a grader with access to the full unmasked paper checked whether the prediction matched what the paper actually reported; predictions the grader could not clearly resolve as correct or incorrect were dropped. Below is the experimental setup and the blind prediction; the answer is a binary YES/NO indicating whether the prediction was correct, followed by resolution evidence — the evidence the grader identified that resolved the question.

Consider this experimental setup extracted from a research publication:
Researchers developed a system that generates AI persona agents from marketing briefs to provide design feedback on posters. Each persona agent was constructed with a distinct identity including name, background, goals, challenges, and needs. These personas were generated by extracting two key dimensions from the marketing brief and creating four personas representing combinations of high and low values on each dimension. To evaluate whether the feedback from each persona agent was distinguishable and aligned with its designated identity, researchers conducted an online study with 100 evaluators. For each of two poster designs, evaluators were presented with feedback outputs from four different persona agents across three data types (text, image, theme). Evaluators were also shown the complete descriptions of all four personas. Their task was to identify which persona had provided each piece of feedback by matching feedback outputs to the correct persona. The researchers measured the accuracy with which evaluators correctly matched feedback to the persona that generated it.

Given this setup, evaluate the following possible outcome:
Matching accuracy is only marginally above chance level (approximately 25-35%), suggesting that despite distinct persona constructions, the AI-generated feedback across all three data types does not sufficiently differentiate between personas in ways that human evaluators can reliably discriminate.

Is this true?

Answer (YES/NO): NO